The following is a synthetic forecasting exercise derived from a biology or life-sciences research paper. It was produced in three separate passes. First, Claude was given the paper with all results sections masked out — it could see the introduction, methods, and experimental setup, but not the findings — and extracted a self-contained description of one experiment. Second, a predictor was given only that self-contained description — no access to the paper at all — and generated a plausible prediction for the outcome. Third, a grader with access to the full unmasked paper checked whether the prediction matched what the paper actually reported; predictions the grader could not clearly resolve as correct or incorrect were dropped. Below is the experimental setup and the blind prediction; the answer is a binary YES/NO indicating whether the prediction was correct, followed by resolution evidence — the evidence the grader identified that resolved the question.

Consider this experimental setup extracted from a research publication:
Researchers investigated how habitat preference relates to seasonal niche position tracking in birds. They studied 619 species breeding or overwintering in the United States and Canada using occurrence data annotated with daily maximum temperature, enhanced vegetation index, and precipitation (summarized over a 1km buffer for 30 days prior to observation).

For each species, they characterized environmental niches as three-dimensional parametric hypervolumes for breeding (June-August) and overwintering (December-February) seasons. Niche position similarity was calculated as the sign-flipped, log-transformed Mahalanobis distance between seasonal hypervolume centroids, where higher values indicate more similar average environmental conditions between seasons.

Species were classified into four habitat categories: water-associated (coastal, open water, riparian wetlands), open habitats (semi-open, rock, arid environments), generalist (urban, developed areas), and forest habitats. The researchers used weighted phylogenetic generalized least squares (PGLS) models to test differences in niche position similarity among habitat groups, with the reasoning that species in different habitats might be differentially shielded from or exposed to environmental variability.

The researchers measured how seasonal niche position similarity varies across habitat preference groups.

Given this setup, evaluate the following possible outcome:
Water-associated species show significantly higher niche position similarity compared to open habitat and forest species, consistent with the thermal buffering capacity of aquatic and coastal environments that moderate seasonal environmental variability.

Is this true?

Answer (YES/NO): YES